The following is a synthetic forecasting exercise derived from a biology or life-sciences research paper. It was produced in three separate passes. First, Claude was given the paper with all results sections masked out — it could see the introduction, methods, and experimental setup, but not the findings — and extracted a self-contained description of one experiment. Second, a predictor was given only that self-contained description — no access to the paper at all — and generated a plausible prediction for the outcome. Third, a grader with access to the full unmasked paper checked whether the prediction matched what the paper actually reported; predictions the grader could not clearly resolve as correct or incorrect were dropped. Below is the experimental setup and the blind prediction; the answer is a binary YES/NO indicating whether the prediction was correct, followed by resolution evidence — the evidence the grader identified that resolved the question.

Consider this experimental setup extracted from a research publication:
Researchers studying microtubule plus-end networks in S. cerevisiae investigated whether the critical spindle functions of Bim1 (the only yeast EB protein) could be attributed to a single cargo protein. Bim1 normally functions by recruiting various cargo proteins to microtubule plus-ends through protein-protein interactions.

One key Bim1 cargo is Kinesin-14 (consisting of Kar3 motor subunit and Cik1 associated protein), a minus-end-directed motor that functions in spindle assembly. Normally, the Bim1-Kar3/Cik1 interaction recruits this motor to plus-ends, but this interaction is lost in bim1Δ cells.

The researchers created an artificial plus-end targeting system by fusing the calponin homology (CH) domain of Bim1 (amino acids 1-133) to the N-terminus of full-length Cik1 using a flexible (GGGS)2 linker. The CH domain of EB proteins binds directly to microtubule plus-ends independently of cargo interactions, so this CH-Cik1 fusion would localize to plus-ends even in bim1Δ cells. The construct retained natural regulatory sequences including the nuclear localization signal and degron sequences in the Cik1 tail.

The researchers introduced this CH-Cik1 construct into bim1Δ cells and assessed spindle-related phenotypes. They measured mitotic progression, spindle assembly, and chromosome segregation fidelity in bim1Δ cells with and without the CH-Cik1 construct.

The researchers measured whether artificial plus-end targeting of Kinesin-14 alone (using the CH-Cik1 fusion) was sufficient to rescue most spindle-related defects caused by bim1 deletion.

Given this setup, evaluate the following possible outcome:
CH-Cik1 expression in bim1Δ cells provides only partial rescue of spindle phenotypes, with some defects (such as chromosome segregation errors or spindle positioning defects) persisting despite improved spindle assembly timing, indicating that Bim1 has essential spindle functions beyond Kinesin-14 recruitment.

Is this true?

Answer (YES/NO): NO